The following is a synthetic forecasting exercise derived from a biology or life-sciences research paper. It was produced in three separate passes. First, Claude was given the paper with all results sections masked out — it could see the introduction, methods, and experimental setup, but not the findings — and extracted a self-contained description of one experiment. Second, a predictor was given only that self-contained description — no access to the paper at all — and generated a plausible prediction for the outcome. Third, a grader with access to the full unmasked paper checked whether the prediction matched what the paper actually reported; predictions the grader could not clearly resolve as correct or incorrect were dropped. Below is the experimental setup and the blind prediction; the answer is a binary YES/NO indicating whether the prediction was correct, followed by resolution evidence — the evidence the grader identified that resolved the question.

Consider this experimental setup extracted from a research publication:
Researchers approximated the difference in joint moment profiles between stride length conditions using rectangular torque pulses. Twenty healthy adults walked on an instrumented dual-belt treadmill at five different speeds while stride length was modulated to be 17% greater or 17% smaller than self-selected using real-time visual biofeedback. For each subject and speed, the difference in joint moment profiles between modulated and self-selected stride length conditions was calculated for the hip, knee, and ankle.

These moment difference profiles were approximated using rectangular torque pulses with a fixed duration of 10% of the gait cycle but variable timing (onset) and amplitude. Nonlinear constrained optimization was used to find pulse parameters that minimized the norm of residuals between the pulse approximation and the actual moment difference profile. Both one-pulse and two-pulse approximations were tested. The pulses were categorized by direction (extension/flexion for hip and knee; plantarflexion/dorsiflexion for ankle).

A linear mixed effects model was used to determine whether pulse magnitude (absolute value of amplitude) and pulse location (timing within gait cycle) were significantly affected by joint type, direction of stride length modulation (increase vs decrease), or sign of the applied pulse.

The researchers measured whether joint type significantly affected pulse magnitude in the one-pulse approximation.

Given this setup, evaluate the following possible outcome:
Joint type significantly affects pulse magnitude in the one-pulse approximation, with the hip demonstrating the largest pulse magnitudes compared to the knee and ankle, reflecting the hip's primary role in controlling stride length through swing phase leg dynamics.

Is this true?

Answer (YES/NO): NO